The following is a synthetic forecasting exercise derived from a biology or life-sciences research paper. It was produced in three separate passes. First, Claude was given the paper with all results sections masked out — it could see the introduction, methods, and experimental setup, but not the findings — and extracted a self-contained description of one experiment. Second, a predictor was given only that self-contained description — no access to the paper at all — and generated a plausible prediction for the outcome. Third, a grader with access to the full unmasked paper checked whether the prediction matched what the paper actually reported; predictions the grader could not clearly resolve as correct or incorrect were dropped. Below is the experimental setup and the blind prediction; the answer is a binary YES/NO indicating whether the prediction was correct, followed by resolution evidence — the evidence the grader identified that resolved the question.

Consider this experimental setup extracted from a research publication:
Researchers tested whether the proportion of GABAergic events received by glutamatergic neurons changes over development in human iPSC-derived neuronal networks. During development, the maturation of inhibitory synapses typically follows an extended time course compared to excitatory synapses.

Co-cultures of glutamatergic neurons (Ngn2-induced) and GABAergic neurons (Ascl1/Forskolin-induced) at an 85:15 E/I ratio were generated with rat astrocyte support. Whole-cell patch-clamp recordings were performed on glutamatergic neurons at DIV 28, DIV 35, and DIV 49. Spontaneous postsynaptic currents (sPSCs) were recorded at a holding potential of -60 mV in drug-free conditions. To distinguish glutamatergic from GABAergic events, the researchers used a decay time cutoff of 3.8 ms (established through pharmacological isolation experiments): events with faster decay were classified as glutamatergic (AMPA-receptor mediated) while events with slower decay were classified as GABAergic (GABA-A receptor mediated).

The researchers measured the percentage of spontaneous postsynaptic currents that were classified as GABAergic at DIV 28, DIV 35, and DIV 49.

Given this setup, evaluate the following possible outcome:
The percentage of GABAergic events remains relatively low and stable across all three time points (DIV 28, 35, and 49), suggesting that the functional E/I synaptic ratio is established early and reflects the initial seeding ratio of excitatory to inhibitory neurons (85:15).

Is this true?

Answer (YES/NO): NO